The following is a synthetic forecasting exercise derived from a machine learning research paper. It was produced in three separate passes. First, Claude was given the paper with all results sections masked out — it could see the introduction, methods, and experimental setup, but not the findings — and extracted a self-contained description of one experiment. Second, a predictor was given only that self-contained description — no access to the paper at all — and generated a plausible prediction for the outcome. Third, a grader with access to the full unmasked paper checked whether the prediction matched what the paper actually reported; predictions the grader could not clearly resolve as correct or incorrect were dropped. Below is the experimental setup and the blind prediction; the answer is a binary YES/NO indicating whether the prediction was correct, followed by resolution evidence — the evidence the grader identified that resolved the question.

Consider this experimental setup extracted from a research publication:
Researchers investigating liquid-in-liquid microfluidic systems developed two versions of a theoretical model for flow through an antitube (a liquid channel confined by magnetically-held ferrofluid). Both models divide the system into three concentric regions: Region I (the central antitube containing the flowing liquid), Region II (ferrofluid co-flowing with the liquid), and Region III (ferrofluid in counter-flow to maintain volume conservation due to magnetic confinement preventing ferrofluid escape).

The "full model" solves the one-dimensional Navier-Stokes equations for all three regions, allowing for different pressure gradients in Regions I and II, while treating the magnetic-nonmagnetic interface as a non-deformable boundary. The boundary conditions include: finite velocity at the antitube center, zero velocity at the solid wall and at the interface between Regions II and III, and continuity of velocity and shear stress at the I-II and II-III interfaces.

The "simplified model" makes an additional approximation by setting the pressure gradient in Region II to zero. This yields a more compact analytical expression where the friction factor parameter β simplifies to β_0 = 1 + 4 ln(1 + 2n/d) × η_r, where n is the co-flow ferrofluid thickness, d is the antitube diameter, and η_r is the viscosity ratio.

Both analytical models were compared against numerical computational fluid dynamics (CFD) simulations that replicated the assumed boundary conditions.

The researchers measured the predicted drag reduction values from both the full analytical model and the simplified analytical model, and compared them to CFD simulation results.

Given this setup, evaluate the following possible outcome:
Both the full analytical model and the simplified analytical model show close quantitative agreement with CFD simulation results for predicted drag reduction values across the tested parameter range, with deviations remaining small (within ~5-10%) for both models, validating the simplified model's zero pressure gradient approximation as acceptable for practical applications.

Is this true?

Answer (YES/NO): NO